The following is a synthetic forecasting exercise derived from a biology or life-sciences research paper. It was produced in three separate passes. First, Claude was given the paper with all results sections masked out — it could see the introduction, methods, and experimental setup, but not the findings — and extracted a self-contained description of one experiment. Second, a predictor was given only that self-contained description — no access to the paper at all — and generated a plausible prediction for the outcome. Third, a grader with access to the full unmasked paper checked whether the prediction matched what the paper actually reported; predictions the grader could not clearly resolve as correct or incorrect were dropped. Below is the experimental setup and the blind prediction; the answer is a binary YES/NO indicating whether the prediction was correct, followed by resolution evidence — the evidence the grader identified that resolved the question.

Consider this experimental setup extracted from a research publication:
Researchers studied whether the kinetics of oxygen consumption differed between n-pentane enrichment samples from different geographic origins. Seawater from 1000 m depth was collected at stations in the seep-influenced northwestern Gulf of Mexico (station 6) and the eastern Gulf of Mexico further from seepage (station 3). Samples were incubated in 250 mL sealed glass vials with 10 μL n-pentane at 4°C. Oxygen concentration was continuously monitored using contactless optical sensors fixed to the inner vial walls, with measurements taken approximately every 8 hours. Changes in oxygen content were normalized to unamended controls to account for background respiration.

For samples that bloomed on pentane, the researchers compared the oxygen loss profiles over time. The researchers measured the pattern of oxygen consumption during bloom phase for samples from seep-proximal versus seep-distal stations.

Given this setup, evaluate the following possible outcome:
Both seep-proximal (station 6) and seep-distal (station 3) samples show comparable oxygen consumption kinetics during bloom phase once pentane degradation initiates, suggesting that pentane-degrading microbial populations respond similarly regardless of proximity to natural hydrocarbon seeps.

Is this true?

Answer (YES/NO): NO